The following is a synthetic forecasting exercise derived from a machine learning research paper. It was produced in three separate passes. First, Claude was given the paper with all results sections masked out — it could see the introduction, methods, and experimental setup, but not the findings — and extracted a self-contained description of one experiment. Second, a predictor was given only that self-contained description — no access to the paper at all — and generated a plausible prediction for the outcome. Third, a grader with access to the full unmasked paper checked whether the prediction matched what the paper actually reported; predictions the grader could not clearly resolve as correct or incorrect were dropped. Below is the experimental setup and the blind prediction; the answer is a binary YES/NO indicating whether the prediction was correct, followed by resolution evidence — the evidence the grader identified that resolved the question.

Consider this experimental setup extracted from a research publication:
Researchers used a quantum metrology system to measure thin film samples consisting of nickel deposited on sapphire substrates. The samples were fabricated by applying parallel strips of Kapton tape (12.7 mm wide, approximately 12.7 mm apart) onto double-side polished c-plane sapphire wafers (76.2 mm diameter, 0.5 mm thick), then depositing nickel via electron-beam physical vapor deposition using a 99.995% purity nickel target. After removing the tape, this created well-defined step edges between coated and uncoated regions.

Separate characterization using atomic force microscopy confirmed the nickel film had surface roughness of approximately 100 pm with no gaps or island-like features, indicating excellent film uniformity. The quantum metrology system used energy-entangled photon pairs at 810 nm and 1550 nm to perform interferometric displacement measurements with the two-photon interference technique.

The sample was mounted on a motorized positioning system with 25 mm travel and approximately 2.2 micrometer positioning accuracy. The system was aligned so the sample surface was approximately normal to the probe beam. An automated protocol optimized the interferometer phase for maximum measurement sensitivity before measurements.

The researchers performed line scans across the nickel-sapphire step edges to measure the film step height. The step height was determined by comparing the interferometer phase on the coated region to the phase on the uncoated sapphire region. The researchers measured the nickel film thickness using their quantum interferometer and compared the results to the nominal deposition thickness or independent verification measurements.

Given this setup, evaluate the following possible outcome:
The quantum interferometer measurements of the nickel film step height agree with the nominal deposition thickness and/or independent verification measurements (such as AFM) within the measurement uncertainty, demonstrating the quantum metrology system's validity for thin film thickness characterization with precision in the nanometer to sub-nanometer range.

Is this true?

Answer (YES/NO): YES